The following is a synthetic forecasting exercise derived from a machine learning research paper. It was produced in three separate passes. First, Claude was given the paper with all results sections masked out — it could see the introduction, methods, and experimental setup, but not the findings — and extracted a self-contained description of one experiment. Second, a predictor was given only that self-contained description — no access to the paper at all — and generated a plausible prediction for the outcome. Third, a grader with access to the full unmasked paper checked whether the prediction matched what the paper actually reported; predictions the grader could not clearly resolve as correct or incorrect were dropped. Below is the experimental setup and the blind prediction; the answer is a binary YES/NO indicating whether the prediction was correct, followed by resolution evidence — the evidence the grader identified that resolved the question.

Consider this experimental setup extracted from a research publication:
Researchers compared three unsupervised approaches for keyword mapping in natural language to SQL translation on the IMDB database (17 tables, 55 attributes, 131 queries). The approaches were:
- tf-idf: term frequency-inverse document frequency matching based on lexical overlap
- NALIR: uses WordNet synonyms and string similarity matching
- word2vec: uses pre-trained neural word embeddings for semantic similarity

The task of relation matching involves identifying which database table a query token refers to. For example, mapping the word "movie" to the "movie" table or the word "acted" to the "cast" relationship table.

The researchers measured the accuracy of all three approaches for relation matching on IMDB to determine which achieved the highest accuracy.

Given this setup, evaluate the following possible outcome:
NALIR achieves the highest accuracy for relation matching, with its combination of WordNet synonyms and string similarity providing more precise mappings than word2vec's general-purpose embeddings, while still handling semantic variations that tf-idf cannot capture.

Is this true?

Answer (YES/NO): NO